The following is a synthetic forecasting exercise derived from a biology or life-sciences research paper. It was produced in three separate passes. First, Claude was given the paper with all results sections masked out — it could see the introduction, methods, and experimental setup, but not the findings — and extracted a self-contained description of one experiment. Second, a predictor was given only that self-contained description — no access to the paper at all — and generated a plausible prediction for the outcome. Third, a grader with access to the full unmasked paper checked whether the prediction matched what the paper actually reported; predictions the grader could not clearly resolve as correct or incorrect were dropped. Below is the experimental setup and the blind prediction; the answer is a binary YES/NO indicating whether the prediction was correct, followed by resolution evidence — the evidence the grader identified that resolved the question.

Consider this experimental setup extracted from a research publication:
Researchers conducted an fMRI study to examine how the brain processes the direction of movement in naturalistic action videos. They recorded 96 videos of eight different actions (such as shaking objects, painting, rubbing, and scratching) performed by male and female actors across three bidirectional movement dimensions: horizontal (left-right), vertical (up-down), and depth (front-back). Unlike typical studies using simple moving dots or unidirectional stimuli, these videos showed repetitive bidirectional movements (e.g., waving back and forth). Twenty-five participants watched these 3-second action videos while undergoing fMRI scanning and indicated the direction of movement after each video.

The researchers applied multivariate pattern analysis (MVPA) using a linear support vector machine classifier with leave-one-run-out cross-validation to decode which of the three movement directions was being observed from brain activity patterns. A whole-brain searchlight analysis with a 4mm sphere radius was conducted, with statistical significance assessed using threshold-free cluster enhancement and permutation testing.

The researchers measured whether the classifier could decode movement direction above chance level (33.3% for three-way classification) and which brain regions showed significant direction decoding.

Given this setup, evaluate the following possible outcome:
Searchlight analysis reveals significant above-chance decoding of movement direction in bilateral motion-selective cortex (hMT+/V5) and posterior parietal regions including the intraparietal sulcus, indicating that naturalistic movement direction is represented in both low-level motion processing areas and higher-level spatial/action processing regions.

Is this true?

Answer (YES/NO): NO